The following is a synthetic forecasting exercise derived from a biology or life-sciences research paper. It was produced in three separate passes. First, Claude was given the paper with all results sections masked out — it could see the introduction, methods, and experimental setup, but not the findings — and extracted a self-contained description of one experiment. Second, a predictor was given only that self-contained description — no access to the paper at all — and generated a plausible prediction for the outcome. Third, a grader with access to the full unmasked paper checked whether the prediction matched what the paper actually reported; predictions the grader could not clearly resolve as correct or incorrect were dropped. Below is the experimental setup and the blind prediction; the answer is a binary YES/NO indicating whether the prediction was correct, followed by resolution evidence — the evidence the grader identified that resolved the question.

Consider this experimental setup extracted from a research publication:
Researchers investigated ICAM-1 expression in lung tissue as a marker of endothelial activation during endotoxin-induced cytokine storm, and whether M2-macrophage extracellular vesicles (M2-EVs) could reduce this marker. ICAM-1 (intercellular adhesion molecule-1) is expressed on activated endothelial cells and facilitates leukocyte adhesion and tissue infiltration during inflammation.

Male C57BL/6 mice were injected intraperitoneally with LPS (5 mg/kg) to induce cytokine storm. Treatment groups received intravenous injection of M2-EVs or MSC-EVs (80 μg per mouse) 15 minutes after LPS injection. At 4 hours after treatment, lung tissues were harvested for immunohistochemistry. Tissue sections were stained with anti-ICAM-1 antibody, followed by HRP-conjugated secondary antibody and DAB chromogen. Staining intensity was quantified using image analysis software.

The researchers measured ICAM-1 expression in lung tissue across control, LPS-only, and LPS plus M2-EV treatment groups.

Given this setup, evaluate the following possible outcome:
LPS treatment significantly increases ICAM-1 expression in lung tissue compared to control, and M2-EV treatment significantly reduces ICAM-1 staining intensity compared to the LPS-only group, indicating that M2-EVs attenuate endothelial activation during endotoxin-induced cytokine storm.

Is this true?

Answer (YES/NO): YES